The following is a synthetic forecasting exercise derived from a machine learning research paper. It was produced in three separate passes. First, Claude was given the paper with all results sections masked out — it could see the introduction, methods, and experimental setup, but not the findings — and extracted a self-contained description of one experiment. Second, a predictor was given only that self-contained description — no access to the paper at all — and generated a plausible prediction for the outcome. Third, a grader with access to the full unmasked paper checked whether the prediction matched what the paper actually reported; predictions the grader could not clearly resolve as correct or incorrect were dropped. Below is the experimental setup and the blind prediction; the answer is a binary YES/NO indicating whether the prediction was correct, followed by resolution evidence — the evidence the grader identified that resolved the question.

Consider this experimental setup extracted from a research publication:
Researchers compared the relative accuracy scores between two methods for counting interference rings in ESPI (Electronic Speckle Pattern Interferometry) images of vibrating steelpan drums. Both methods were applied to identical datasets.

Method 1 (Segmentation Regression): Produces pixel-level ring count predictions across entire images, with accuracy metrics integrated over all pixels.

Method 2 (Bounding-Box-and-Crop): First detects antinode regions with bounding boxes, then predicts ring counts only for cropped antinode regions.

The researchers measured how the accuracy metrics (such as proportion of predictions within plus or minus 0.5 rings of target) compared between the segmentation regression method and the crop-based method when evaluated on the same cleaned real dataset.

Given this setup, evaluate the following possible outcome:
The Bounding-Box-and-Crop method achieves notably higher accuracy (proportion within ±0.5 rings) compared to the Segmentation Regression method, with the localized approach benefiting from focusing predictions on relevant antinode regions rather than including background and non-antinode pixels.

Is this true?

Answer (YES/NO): YES